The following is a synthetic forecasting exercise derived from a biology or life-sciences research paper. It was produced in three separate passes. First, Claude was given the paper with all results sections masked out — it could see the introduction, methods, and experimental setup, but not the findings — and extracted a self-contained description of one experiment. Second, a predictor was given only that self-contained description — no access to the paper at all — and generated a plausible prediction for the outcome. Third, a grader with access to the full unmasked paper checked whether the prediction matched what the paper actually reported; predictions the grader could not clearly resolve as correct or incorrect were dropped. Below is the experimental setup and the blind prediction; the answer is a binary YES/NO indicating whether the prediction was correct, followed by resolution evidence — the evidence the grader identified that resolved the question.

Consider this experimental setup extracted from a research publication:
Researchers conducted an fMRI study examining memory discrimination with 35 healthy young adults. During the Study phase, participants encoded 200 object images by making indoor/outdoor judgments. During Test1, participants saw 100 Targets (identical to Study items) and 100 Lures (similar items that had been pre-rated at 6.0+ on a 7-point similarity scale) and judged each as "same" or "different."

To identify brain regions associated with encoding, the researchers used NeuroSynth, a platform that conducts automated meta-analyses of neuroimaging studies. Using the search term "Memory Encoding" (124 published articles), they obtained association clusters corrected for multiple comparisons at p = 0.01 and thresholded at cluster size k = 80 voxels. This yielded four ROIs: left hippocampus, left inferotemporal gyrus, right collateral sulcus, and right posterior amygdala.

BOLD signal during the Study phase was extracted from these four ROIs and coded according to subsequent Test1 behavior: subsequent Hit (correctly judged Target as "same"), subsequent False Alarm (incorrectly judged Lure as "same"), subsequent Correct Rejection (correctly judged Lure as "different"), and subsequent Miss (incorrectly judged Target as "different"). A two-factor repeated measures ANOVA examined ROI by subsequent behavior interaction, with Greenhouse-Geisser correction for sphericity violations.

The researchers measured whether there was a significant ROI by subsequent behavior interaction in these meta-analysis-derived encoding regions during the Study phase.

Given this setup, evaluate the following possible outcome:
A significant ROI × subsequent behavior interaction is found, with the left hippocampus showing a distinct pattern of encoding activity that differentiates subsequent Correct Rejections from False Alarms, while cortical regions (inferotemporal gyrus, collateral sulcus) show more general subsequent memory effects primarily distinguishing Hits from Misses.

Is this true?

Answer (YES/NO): NO